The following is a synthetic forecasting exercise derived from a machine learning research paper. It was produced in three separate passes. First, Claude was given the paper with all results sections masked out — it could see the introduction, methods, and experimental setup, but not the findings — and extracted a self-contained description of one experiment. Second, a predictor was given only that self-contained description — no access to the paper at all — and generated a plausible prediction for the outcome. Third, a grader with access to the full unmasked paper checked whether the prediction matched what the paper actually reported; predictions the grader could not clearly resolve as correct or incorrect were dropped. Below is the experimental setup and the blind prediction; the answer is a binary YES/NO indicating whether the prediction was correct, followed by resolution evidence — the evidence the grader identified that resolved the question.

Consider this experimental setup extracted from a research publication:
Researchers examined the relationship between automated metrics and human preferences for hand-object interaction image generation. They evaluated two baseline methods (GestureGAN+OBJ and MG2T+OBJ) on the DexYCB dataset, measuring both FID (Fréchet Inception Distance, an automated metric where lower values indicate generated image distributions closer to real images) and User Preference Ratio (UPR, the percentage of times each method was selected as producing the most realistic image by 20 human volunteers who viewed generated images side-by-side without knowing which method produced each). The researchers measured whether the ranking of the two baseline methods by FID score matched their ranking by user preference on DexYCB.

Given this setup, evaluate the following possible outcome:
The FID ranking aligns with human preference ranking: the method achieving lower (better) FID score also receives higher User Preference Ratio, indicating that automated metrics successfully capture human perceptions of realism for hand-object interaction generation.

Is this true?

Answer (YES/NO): NO